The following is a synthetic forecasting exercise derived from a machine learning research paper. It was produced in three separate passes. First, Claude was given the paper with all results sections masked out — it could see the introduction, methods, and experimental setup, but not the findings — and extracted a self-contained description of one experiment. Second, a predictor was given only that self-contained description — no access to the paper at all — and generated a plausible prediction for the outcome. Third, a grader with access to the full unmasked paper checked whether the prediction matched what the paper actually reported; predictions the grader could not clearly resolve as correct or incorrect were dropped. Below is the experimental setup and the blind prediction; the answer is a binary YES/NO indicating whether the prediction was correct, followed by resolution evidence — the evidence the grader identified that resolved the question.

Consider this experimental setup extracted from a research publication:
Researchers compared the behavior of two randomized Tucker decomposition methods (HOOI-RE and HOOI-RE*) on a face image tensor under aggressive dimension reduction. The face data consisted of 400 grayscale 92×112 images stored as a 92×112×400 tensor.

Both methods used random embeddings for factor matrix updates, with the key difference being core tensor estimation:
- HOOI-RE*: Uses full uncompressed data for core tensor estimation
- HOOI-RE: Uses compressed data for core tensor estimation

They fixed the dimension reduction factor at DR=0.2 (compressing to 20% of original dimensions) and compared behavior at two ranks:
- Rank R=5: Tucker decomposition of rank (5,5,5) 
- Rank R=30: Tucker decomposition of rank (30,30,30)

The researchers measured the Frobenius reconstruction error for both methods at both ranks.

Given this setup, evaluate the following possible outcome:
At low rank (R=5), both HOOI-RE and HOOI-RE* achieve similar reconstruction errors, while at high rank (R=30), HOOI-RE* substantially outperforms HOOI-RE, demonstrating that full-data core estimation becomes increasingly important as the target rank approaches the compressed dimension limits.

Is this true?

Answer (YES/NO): YES